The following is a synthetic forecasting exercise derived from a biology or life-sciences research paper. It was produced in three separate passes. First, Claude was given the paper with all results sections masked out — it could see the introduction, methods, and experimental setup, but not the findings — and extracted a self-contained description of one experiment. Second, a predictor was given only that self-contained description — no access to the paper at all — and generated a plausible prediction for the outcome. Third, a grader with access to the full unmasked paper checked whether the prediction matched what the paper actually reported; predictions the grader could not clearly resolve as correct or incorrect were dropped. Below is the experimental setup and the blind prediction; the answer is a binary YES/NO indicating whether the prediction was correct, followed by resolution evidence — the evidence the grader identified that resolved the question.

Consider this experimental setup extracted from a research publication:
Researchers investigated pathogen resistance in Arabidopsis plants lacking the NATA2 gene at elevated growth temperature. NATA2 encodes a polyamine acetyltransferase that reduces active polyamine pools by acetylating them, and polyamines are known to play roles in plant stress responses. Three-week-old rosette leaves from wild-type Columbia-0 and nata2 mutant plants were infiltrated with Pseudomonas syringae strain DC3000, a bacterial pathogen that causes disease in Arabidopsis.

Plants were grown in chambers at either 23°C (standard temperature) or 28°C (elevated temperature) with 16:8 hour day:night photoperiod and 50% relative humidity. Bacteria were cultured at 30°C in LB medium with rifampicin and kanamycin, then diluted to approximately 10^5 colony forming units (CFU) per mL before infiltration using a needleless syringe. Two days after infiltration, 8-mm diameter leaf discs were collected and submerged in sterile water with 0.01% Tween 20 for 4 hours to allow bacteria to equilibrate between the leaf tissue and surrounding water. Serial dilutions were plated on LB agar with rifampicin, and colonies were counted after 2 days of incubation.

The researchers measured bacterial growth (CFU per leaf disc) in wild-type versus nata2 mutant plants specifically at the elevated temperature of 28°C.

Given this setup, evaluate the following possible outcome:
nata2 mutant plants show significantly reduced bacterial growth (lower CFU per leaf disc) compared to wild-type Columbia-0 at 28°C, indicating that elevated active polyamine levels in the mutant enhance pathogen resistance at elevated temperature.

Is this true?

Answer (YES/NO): YES